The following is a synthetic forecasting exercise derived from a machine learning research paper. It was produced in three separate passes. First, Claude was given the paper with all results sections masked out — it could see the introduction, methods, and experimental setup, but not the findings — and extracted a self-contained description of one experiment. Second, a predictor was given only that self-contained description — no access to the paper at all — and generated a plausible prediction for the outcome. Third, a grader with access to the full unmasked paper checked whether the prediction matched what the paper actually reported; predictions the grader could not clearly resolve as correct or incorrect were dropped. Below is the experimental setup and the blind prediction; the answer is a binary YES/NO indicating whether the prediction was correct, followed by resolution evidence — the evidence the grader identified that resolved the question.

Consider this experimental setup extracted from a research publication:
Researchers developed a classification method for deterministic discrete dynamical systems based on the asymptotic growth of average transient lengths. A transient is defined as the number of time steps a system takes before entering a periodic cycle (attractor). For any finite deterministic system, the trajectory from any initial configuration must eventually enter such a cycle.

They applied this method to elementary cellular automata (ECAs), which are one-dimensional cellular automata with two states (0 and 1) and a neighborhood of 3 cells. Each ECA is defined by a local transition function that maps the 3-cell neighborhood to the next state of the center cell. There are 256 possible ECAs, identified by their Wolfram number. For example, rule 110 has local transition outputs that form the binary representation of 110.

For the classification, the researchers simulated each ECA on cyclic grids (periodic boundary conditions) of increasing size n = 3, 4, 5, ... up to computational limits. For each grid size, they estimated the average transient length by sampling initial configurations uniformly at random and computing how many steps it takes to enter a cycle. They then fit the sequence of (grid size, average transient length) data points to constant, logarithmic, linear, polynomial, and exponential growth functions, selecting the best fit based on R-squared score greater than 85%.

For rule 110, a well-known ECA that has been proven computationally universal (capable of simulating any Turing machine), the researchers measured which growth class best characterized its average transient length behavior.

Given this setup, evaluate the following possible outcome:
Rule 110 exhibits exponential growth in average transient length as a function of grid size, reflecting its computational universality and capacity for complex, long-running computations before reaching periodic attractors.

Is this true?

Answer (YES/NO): NO